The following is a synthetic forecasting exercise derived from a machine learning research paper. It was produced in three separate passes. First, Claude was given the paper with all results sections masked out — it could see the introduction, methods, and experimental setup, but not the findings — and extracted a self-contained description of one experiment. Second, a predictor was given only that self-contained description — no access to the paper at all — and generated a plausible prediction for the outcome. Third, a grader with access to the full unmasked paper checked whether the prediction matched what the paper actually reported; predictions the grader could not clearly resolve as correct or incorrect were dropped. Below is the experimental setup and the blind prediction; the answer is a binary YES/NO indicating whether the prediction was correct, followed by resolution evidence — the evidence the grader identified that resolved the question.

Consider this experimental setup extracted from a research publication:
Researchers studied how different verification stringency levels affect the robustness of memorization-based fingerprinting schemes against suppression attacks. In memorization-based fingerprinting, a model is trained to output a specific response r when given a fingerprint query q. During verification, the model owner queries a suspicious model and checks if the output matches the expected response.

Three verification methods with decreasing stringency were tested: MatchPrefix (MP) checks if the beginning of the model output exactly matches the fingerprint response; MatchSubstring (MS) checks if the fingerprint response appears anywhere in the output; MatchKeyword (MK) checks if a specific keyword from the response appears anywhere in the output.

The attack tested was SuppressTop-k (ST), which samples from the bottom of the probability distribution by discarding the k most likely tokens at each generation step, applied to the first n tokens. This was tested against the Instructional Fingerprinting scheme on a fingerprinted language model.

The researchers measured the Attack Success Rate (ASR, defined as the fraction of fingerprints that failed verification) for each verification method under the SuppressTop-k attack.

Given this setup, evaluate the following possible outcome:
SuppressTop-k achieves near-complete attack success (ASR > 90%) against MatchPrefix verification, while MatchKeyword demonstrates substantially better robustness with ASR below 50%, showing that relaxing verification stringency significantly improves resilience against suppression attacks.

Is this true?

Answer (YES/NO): NO